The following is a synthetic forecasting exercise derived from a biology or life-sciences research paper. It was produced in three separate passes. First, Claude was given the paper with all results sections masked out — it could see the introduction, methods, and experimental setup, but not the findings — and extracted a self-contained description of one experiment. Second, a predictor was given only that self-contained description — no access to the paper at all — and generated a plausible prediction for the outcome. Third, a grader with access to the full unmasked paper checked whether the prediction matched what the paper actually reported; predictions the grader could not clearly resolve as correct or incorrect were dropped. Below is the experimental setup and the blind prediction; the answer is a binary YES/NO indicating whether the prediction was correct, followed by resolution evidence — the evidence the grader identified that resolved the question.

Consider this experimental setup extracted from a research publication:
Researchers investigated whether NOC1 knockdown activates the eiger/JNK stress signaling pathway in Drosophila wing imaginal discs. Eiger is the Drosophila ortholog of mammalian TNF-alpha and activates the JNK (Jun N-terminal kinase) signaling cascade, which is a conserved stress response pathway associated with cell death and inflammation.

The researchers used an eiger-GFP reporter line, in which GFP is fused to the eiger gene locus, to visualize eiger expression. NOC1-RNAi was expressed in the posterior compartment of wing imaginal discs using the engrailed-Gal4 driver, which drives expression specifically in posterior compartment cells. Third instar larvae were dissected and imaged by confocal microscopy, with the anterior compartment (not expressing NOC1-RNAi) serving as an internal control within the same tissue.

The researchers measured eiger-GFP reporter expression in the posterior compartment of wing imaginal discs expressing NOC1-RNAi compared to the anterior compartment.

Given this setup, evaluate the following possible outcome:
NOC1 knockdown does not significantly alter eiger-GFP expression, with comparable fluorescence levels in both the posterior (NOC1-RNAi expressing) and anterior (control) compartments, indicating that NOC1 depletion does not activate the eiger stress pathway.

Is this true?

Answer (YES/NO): NO